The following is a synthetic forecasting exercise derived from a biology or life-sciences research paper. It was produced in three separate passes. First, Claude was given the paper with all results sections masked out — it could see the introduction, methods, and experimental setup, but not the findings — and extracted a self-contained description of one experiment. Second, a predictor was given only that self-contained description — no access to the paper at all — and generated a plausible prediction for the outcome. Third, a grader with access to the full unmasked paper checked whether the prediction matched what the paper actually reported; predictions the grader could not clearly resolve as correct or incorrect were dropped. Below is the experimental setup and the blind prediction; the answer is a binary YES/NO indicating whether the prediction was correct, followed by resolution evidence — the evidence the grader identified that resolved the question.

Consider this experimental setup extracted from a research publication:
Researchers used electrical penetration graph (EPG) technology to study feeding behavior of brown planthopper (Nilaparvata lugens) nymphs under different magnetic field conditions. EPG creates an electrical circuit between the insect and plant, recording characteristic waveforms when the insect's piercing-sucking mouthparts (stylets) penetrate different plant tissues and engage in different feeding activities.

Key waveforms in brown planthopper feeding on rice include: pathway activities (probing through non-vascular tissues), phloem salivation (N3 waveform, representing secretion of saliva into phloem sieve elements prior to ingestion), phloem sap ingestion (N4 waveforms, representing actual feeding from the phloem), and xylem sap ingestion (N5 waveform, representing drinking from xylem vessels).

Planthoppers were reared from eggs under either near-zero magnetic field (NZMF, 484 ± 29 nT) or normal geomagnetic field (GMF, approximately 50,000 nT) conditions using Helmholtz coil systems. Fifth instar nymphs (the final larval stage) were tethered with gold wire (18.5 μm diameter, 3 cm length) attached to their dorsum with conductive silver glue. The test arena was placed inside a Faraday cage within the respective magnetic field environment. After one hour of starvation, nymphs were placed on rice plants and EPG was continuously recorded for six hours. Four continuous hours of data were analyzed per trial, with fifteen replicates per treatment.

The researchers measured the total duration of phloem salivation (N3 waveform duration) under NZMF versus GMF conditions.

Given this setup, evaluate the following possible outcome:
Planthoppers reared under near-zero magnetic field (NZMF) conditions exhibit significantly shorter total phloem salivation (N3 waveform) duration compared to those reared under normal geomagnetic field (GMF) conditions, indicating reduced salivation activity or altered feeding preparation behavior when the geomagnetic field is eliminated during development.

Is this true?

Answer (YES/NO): NO